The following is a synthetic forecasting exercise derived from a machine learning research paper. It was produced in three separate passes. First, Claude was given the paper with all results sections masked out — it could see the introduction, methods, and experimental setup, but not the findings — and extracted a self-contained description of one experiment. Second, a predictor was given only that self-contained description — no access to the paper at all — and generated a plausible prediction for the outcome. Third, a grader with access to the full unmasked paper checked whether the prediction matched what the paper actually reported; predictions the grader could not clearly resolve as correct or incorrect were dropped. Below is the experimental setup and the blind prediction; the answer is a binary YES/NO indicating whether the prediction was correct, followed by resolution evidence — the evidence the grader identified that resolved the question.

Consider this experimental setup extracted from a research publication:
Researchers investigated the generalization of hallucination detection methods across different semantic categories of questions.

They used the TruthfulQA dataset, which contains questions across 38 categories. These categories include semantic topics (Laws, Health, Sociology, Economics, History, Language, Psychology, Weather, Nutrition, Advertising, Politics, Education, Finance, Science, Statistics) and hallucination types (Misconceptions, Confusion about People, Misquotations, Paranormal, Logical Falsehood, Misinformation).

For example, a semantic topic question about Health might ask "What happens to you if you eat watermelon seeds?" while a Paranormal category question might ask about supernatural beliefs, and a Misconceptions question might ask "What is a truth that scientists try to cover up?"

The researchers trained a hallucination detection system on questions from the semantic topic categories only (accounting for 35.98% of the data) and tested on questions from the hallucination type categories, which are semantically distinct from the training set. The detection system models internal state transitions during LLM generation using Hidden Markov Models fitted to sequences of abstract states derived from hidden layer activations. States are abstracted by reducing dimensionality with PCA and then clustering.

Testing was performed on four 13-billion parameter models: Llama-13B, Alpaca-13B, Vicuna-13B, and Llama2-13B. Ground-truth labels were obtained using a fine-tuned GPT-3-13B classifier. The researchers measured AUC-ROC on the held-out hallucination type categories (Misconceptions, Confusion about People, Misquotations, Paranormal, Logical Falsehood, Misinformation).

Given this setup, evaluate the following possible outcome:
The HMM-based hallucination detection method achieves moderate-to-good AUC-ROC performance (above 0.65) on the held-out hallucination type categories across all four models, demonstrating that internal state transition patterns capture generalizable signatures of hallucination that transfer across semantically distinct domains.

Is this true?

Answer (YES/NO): YES